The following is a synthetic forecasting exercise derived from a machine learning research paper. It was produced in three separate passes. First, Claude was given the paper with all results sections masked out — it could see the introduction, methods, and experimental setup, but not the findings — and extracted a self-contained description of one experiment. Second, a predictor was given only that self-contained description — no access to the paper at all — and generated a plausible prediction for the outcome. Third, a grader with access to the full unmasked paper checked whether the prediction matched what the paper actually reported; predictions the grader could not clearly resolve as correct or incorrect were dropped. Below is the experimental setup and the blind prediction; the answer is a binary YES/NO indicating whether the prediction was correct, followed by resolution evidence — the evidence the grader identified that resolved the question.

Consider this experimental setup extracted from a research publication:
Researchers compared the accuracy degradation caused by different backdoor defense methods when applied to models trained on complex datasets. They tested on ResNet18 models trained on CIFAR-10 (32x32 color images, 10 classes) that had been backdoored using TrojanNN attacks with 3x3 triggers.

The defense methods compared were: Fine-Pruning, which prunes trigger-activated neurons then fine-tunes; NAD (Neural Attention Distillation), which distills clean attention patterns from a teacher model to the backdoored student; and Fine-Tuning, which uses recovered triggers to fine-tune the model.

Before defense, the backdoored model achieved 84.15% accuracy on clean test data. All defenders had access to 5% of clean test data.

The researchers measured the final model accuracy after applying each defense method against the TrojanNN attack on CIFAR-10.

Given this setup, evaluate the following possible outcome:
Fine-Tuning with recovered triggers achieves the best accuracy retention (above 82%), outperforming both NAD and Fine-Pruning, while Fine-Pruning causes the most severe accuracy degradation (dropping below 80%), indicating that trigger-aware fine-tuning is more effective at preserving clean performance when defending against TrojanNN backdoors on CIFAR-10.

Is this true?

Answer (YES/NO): NO